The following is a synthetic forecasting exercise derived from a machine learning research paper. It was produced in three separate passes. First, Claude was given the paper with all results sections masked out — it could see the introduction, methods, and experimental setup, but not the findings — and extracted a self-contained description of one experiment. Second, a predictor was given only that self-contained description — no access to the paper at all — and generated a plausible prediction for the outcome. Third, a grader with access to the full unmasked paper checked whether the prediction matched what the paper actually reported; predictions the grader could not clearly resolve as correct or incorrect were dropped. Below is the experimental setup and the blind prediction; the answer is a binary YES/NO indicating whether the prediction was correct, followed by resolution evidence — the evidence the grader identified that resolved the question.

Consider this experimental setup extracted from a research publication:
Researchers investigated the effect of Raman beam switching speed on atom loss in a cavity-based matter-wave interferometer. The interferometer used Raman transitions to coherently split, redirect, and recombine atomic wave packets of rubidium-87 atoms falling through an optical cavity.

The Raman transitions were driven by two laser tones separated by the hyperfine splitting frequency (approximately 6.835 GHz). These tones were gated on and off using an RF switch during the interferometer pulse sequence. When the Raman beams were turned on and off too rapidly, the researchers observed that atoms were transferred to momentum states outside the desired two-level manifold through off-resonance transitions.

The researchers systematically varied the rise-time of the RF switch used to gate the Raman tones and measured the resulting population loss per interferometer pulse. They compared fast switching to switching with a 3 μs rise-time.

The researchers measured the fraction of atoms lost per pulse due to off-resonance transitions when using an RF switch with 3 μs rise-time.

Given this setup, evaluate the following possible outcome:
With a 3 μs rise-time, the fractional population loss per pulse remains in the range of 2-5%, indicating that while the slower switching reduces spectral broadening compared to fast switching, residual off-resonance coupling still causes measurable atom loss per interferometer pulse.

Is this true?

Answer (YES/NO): NO